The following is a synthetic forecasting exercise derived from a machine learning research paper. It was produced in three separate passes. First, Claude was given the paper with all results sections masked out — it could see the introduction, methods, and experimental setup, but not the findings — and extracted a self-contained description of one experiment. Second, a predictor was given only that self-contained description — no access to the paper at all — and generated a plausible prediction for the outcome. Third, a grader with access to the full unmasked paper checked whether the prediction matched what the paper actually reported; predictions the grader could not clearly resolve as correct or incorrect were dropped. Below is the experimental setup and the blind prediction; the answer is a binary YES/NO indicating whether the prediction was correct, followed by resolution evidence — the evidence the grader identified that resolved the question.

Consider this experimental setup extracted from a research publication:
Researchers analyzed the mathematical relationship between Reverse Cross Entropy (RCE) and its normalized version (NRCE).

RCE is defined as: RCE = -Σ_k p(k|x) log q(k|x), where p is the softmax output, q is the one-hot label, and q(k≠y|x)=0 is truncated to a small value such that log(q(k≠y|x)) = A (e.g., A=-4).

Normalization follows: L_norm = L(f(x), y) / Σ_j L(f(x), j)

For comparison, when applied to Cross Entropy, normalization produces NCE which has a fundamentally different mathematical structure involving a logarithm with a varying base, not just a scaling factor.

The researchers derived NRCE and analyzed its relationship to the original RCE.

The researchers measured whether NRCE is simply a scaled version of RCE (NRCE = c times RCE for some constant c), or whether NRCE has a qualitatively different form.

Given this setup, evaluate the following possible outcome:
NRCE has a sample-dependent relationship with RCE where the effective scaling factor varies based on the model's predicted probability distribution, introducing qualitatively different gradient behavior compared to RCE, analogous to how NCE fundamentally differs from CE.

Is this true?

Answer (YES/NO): NO